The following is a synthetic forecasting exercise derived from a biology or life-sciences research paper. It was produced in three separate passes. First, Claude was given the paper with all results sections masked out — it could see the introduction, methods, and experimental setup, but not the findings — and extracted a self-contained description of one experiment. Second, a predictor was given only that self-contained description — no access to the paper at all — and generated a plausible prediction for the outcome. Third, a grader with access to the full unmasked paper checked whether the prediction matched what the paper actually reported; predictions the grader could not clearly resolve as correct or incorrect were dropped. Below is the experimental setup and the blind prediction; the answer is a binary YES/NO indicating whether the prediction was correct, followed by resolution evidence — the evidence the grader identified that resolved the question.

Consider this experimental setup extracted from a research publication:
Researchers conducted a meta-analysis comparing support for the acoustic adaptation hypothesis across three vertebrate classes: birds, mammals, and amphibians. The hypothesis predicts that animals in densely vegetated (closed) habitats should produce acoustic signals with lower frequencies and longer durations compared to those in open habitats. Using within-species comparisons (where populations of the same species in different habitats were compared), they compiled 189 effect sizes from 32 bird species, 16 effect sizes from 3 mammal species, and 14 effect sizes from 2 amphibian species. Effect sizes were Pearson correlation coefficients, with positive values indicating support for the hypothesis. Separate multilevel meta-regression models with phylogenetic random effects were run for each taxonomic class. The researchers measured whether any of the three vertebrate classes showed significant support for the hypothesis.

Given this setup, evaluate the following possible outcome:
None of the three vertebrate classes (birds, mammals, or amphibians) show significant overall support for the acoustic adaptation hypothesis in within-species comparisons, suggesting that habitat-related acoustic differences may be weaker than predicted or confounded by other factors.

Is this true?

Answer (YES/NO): NO